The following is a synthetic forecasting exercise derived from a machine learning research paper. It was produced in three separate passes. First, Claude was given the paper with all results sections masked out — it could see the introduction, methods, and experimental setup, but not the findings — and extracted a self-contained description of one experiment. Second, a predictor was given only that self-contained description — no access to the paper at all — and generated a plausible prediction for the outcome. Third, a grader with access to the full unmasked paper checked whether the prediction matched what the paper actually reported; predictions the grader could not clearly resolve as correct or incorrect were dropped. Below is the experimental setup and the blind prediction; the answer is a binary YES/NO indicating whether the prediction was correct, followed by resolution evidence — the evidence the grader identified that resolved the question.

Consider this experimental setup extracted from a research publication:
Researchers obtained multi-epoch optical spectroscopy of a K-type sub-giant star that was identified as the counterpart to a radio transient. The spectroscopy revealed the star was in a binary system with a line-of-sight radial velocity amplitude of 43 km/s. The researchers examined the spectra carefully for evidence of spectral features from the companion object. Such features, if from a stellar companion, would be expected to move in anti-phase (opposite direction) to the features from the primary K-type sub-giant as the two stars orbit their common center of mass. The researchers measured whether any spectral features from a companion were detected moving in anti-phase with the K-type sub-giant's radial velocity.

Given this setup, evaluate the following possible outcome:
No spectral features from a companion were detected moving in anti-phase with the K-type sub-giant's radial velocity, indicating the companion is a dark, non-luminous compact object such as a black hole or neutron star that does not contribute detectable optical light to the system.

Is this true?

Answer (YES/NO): NO